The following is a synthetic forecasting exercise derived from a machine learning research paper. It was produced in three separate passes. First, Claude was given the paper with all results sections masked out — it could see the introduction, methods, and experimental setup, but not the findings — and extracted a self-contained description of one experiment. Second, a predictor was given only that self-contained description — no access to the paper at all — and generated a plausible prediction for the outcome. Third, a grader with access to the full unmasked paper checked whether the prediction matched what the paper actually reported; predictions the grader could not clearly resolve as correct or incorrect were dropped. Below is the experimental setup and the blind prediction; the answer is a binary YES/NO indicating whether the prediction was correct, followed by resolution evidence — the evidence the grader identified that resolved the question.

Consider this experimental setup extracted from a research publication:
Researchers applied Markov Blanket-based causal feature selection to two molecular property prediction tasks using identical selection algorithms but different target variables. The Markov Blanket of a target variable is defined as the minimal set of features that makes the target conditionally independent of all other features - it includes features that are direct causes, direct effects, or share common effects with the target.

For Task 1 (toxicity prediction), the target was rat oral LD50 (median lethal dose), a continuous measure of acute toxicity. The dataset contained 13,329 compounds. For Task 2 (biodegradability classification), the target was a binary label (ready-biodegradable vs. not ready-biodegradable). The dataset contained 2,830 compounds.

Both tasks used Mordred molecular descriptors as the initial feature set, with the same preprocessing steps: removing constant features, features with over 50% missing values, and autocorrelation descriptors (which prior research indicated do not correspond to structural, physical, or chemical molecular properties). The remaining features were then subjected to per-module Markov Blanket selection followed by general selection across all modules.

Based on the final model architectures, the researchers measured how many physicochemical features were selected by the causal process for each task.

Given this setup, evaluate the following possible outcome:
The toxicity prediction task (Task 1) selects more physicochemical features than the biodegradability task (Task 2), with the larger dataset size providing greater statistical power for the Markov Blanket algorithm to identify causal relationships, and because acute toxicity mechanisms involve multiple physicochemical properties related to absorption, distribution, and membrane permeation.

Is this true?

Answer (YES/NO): YES